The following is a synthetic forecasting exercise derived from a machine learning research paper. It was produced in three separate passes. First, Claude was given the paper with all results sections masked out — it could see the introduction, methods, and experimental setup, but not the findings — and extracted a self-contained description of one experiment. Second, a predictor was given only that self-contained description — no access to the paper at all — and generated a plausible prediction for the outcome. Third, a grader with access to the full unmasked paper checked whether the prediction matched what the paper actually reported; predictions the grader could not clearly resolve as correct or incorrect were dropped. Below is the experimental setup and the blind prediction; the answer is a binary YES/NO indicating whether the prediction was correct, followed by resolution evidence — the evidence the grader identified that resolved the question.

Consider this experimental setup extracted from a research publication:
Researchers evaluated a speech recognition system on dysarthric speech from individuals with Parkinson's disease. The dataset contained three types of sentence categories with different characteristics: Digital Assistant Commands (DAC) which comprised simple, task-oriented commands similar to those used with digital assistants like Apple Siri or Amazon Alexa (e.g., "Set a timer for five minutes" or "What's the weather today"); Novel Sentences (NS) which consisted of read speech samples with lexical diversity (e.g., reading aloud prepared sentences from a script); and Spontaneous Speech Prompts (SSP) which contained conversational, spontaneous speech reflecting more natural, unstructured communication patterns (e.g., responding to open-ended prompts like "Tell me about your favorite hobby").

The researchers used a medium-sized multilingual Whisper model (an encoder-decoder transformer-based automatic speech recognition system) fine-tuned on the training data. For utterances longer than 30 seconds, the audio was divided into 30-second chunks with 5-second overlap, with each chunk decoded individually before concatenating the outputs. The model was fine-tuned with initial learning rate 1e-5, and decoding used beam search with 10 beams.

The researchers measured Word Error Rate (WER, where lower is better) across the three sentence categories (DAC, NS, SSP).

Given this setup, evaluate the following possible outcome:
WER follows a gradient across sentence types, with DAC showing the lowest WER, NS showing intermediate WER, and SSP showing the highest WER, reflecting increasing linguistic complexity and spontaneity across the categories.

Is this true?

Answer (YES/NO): NO